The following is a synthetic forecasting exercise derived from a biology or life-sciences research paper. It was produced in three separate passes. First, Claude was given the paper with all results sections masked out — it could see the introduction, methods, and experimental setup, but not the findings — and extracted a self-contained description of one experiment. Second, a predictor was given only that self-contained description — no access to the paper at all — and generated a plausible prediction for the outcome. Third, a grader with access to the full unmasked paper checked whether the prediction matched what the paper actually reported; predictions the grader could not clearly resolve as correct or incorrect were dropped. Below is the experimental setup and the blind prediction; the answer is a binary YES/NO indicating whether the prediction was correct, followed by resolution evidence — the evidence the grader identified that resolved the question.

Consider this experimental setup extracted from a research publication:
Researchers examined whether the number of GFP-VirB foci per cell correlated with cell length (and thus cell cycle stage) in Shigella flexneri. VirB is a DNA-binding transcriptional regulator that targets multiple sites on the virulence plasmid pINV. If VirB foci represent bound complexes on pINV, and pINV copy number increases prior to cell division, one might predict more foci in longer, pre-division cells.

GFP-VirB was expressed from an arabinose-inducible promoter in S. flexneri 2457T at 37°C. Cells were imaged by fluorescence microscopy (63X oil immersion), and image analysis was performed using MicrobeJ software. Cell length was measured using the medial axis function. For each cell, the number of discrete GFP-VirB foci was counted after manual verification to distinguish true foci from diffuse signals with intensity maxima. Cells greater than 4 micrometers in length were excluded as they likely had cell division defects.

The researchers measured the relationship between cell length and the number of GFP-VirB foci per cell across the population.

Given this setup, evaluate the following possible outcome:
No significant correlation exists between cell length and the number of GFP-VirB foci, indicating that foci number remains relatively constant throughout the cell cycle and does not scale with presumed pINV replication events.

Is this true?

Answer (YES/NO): NO